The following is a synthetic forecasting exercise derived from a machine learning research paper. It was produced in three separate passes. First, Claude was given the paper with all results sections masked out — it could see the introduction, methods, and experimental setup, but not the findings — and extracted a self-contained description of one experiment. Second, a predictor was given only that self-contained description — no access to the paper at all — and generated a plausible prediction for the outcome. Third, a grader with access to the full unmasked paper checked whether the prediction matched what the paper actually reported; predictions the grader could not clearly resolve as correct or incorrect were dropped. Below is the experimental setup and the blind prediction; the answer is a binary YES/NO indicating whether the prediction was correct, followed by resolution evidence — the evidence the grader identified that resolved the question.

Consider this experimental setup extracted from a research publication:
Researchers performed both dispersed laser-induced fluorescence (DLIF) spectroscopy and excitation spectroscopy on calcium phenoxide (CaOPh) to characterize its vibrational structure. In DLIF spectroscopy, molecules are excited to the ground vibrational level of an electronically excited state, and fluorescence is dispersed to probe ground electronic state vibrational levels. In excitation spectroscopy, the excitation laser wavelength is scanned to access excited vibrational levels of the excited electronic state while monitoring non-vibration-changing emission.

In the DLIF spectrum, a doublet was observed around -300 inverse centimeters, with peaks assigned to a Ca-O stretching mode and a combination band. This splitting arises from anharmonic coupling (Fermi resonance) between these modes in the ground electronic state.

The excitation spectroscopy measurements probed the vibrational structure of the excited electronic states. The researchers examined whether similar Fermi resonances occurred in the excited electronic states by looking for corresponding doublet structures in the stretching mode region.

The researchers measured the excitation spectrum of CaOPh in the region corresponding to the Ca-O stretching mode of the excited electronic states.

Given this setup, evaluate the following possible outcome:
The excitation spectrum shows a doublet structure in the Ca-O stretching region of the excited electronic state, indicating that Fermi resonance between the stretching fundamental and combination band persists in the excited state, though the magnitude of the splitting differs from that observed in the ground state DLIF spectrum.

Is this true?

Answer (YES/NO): YES